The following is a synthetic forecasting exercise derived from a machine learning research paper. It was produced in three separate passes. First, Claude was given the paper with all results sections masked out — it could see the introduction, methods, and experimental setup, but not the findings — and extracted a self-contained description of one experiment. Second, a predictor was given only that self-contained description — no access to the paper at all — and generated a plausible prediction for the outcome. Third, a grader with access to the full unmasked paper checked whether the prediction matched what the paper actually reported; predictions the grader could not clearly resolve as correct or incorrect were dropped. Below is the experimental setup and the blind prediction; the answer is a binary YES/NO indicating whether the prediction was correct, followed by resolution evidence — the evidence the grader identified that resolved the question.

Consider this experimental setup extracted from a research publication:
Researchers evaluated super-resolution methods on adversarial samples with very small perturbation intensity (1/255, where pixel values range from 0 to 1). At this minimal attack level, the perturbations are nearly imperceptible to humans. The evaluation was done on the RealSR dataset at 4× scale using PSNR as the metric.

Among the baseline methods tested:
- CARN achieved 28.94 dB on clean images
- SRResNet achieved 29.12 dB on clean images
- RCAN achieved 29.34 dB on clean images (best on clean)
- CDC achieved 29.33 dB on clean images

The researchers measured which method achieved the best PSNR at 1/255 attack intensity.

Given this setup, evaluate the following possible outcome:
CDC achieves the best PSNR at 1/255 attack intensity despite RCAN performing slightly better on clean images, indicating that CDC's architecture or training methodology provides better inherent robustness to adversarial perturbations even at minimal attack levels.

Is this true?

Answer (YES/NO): NO